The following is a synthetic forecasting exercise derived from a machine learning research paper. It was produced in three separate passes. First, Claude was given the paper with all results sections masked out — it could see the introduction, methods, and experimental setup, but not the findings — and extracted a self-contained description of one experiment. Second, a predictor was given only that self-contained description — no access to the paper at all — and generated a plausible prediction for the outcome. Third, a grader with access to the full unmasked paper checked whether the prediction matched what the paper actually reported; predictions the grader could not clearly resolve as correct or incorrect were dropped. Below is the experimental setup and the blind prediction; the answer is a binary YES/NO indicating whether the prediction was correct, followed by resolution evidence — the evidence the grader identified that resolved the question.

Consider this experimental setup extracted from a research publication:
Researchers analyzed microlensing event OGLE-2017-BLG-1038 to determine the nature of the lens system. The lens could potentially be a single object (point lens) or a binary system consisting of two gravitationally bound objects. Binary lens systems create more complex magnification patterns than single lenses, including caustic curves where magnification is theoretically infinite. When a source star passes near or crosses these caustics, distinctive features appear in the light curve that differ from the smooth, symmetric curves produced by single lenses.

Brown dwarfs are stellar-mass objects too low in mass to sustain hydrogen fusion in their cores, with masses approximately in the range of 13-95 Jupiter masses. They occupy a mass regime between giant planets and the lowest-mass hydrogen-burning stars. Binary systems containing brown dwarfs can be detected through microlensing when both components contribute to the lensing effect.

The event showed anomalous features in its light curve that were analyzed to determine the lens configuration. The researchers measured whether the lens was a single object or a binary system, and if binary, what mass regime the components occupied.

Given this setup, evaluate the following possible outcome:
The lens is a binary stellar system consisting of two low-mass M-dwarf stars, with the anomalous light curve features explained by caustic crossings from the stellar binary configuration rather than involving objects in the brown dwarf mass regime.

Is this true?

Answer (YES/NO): NO